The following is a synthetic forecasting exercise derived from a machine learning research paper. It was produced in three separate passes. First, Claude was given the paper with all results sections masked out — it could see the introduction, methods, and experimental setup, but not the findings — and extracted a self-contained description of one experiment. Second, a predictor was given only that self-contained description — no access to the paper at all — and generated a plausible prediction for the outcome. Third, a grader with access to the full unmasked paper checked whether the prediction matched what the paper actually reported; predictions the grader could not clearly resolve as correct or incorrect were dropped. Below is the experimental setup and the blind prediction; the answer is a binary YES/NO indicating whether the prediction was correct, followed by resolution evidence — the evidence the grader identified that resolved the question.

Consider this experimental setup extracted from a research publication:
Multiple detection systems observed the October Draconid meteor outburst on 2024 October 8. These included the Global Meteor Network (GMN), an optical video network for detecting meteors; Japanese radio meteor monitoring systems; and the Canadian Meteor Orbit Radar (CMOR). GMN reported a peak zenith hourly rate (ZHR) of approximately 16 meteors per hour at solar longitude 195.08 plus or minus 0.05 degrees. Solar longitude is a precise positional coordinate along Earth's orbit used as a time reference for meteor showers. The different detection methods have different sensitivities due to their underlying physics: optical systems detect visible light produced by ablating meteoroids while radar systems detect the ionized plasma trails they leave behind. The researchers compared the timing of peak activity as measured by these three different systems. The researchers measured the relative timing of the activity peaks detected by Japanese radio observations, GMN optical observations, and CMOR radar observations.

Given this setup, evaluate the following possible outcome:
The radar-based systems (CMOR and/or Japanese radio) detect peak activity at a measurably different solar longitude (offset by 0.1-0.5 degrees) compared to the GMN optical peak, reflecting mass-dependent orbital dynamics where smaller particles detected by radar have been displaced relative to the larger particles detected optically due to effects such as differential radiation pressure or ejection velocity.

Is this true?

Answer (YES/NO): NO